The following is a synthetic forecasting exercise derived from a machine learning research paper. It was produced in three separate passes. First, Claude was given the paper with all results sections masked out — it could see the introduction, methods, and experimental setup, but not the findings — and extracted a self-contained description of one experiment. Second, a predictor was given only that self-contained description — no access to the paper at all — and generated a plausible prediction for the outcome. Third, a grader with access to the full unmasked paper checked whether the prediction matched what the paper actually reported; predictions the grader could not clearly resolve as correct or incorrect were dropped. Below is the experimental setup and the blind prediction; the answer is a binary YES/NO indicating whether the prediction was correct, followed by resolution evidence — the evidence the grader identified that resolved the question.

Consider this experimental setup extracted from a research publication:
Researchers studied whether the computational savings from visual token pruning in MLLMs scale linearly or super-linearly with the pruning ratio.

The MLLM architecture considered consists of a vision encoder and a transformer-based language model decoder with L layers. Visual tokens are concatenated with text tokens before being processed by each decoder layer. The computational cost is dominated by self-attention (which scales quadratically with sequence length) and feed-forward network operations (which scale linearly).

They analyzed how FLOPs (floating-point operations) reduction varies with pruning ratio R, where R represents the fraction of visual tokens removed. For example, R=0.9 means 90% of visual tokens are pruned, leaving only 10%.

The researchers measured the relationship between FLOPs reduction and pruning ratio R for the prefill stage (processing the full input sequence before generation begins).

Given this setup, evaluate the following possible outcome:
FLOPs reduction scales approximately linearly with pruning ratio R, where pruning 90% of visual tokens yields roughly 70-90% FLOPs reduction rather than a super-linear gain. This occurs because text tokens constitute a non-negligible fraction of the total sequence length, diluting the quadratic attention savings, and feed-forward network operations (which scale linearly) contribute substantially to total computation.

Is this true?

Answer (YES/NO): NO